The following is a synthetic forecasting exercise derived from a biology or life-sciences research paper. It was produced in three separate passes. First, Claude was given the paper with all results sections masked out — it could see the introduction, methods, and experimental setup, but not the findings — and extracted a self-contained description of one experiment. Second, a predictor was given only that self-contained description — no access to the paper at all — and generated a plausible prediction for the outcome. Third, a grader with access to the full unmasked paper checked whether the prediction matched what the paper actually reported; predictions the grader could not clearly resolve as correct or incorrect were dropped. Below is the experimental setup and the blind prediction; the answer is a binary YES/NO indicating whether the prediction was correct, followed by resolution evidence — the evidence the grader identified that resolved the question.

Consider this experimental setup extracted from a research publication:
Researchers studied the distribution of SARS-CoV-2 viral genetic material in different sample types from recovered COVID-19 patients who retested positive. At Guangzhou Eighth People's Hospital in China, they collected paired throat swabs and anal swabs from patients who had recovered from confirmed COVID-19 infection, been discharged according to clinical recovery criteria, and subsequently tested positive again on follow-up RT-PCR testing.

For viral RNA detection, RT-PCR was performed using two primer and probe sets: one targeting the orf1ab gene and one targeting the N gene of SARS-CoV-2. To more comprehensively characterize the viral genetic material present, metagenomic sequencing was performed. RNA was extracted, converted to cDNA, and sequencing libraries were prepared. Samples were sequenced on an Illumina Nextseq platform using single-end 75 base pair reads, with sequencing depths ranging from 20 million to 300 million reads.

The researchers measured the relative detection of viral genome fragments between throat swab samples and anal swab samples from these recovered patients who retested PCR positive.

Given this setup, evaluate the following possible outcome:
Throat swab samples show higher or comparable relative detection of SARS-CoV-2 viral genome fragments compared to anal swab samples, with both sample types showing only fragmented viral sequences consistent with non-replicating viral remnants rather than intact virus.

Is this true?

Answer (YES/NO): NO